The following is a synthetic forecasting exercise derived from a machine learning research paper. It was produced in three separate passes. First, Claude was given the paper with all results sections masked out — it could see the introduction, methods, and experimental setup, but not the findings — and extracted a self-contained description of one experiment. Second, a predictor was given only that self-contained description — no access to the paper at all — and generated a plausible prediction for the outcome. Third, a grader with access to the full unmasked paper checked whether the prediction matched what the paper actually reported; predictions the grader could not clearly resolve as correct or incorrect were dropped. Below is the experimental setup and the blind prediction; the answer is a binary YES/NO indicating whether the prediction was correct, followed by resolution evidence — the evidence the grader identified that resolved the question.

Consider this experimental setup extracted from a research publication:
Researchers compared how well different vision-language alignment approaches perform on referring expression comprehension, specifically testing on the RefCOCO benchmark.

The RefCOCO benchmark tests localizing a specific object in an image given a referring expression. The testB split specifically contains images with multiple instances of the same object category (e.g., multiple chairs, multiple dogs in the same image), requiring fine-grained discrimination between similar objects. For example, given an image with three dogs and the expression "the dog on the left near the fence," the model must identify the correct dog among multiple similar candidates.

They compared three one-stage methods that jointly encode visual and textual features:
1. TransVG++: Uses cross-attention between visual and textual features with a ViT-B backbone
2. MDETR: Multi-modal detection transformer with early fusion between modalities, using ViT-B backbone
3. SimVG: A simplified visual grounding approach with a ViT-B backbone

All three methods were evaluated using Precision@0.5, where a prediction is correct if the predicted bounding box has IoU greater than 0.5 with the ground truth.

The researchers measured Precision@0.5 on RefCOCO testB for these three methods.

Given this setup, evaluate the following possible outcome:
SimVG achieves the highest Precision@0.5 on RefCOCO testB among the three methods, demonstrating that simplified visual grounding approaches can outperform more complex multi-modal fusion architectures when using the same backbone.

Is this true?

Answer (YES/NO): YES